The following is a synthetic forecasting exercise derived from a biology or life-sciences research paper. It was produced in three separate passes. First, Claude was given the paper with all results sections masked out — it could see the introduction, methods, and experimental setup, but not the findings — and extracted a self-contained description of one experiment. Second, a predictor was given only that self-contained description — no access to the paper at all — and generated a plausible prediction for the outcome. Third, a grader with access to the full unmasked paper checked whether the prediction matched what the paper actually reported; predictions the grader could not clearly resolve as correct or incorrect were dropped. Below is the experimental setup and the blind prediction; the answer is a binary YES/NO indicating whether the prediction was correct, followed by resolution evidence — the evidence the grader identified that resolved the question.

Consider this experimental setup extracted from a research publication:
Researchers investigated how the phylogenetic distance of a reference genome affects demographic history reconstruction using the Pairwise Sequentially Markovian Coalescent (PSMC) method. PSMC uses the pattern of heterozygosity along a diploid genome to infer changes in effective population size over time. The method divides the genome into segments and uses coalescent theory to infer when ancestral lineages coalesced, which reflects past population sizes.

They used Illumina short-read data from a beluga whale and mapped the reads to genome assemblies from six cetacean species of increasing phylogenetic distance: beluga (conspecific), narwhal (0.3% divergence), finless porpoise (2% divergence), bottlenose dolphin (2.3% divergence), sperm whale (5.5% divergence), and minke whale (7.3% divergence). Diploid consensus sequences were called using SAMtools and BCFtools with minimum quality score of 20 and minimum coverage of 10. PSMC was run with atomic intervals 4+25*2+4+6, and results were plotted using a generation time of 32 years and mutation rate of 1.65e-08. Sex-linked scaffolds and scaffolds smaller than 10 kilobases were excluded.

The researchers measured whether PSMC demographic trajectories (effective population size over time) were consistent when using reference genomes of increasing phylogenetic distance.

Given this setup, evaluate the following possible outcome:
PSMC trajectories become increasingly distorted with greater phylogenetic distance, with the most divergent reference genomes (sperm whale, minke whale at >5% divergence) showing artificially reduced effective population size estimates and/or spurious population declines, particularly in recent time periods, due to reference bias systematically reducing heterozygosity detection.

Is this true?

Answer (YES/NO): NO